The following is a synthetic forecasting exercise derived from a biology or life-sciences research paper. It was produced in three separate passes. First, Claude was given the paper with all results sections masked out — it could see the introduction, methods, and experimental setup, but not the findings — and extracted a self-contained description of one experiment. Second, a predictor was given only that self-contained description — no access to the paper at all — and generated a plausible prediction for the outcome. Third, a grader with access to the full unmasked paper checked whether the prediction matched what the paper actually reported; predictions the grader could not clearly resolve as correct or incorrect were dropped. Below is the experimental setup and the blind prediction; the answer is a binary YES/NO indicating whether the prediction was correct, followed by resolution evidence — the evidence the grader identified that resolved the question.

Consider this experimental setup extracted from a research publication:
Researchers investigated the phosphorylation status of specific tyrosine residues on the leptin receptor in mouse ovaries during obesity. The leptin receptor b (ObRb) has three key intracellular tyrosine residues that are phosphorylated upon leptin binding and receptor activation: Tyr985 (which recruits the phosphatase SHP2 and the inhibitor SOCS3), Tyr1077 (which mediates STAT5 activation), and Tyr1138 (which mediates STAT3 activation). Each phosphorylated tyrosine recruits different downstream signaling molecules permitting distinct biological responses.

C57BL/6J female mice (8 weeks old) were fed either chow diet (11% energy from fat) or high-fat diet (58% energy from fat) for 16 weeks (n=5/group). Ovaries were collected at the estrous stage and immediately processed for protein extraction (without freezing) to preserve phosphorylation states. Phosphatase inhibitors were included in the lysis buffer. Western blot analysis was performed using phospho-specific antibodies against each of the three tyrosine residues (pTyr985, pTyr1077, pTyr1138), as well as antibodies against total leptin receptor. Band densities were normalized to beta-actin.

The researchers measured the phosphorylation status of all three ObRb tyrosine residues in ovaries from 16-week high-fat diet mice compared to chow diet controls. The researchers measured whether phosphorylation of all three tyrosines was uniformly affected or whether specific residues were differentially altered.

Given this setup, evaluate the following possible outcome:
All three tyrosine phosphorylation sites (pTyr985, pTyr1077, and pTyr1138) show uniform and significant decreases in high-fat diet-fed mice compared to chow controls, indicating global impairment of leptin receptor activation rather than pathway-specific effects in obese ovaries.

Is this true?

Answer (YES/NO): NO